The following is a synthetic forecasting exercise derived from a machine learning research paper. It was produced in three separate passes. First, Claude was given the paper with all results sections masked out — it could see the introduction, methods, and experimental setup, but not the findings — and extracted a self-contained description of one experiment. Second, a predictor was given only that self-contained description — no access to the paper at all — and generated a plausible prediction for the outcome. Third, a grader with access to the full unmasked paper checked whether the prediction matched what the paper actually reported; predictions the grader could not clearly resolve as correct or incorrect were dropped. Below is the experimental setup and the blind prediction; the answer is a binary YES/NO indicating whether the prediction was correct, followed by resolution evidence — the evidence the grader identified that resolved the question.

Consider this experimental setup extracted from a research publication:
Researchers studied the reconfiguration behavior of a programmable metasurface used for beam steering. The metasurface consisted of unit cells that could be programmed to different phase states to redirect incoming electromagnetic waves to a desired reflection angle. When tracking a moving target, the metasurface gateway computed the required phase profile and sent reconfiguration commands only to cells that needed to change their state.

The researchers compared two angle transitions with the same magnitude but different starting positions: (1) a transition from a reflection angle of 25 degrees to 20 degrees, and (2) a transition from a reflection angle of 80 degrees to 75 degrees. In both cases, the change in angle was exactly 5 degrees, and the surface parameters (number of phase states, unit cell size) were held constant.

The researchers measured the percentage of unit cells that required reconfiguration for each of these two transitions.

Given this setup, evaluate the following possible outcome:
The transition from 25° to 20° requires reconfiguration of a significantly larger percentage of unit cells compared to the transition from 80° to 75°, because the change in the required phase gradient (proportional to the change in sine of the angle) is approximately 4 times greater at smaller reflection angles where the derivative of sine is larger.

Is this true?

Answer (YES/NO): YES